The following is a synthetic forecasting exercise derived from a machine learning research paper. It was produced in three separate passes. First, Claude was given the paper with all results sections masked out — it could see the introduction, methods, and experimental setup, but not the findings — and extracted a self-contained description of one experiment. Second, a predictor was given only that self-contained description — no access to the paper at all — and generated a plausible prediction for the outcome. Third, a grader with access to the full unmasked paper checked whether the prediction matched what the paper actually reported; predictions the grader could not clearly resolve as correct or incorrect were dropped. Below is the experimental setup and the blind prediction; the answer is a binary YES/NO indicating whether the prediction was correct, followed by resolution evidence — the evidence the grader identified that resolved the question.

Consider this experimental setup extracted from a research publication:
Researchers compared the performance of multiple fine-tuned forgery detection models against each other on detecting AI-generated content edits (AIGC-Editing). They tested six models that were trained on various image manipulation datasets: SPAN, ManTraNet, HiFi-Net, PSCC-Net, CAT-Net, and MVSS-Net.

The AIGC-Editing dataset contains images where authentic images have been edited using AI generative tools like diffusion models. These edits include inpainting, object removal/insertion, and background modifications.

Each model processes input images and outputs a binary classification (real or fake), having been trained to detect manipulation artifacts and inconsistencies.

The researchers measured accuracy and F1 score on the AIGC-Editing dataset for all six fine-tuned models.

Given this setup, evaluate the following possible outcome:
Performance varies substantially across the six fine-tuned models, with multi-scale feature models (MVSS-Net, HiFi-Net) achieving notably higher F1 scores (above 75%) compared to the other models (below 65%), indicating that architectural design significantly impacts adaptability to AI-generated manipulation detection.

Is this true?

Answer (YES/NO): NO